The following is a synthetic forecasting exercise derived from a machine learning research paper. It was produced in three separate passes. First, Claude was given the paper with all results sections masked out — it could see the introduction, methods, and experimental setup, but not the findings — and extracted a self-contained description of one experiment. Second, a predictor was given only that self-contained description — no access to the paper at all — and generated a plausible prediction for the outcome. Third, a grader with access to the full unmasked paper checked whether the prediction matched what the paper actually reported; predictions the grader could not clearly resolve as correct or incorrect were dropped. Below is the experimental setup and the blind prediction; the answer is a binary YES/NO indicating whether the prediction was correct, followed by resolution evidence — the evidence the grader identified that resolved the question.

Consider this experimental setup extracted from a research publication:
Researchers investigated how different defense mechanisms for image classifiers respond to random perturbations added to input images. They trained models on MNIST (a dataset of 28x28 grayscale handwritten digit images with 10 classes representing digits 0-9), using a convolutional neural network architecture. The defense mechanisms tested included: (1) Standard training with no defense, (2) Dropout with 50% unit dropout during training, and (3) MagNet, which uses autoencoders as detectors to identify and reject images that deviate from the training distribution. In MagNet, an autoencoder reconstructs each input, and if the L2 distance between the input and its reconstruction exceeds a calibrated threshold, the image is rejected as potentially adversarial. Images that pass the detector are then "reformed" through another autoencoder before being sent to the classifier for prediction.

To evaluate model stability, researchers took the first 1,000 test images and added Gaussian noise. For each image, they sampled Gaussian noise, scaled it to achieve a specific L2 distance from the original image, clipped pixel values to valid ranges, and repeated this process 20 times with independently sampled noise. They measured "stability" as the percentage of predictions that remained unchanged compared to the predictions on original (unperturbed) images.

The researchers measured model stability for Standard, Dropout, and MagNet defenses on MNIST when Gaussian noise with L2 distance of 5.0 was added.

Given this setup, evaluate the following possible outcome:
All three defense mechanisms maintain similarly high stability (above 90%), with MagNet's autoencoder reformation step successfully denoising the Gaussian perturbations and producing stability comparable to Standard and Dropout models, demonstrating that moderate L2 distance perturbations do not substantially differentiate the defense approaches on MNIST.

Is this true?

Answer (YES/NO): NO